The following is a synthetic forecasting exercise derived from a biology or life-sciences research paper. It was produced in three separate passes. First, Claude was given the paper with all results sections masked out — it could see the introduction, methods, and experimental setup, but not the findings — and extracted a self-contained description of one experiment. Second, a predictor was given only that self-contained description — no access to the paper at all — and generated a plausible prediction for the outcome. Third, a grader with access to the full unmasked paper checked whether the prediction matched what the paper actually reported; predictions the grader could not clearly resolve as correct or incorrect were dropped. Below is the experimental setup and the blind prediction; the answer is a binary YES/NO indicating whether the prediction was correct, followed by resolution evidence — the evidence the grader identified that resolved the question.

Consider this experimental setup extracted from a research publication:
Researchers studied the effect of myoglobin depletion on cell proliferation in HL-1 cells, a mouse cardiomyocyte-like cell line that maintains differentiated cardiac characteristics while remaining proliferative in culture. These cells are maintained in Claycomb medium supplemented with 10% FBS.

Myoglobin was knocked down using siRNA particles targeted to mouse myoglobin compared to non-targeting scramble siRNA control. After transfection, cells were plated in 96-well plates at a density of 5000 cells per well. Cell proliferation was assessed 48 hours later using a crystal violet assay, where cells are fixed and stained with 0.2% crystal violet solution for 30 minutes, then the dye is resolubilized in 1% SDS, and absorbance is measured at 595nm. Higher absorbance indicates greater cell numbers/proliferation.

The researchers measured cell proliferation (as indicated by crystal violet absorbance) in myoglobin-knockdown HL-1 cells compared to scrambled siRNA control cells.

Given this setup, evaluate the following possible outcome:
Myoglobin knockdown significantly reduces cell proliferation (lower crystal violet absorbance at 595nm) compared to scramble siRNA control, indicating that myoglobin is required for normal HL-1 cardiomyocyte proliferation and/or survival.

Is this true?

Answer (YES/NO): NO